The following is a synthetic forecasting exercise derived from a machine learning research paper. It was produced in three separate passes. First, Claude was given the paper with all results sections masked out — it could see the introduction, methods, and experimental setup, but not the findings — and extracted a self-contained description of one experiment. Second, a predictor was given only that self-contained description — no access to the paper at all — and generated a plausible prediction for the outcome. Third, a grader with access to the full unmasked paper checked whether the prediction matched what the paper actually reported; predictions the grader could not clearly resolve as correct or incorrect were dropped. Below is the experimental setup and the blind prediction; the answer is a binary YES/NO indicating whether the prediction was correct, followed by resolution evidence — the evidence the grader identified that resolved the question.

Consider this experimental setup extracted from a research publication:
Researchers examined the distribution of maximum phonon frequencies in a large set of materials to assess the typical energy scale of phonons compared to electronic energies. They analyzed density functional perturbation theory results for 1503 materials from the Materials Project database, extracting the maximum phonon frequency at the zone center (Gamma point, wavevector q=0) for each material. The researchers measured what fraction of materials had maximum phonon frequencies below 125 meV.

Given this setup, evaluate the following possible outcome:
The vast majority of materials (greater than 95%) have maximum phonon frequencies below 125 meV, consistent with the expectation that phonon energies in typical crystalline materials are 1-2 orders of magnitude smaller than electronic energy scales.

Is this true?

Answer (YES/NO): NO